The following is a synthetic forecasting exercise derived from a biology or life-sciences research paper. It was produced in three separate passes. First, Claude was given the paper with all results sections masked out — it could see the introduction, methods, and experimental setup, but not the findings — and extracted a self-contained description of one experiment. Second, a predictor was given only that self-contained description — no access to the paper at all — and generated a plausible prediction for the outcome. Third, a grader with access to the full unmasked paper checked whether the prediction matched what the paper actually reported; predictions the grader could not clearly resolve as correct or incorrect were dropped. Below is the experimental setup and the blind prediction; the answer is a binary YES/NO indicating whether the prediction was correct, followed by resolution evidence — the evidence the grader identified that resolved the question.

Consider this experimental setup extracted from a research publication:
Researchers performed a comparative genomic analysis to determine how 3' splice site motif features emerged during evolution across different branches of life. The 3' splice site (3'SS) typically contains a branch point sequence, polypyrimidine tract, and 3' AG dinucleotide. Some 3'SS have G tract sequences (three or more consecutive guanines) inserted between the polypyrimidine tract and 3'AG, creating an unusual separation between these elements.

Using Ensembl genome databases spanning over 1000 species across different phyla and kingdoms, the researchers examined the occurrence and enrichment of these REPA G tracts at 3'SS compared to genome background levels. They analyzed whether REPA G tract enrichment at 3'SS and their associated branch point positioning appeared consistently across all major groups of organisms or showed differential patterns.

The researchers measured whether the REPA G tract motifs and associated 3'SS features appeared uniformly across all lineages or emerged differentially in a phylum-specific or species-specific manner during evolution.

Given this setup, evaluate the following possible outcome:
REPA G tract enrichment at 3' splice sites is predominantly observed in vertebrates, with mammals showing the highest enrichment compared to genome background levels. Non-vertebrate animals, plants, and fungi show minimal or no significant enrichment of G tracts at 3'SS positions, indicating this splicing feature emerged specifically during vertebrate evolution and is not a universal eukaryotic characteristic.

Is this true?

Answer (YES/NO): NO